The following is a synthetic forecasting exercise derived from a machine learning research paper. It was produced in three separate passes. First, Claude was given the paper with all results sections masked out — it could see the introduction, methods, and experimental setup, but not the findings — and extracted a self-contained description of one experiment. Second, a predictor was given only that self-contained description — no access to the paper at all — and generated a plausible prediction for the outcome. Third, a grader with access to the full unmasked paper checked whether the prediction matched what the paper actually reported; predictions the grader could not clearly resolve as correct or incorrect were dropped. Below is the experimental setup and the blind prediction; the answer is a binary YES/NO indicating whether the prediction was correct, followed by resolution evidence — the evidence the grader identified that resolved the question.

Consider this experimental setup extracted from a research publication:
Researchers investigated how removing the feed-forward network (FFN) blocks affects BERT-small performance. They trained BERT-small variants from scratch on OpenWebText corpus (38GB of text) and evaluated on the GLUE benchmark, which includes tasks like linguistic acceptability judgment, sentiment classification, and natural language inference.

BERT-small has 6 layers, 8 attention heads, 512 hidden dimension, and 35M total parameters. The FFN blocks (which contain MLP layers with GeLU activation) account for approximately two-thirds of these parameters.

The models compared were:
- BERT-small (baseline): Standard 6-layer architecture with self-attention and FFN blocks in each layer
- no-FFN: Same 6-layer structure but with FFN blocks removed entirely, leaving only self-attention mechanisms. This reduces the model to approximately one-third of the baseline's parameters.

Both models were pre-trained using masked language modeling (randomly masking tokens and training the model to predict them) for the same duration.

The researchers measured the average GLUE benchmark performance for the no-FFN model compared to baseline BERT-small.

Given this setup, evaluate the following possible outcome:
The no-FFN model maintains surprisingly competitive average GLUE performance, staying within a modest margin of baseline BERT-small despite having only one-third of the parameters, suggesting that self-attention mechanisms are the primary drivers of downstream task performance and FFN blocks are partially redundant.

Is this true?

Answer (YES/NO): NO